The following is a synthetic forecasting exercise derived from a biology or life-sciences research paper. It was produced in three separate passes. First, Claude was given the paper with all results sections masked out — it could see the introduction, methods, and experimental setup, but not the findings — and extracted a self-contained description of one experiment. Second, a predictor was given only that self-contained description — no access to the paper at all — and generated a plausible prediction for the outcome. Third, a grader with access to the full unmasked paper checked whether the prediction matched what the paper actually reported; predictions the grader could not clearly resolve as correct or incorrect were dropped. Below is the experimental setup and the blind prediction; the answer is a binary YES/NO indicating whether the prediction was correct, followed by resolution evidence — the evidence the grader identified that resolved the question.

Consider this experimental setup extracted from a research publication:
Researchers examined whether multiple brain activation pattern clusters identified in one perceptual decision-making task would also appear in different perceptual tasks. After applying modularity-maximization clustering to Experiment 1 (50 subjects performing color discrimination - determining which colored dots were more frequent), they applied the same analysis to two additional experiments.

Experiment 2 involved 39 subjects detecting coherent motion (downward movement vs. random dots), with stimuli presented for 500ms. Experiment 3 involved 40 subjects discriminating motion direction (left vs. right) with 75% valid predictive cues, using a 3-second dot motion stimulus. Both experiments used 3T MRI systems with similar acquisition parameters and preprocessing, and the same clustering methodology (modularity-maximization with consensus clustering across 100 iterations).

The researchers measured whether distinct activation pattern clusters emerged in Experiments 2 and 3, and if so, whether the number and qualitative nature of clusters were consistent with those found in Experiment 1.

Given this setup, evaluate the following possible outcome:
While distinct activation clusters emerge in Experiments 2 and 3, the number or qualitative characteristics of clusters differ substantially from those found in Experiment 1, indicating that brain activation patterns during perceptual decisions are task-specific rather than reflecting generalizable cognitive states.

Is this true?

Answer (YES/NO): NO